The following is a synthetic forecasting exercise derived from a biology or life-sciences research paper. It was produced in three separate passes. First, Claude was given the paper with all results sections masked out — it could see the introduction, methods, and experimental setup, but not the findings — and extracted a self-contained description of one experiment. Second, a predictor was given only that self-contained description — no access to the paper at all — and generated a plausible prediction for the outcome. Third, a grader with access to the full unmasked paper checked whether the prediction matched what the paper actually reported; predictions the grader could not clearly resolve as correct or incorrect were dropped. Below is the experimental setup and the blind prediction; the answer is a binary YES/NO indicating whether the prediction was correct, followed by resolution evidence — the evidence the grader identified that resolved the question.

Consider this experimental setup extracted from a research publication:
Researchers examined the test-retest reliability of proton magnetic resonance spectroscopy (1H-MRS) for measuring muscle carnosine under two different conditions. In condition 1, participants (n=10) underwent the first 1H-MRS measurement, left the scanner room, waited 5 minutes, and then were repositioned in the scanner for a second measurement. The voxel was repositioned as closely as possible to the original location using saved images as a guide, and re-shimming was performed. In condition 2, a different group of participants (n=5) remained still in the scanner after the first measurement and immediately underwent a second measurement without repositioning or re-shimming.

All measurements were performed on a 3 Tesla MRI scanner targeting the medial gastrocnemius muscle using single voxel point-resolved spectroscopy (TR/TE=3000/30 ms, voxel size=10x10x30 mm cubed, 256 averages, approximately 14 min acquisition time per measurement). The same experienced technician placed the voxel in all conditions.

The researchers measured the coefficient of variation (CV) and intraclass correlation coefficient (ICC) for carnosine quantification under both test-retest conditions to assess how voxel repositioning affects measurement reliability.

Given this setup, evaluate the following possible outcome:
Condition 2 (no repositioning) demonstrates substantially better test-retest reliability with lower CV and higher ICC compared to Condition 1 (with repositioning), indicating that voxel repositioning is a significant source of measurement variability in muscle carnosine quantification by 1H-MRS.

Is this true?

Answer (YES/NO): YES